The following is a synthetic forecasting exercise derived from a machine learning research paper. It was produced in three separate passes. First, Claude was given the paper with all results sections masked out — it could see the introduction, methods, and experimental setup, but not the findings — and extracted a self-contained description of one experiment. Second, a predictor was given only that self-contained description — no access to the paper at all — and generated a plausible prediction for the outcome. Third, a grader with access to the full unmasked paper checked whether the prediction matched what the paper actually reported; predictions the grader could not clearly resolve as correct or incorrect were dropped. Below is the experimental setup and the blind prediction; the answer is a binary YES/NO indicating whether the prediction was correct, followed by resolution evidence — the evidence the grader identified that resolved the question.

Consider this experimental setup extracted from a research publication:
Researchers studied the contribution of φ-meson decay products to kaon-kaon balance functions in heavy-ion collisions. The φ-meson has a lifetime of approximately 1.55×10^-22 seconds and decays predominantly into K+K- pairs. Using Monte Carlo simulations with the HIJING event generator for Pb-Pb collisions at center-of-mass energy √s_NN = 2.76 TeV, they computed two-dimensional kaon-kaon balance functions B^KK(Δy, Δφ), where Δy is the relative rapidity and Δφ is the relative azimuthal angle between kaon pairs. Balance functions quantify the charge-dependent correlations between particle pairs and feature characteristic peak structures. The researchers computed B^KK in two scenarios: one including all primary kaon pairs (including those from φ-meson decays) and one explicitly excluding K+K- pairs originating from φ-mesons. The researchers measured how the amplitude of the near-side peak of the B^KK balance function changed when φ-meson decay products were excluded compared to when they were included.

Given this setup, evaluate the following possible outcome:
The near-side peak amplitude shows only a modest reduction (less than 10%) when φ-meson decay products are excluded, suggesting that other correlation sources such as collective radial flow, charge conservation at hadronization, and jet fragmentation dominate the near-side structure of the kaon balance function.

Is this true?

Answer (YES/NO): NO